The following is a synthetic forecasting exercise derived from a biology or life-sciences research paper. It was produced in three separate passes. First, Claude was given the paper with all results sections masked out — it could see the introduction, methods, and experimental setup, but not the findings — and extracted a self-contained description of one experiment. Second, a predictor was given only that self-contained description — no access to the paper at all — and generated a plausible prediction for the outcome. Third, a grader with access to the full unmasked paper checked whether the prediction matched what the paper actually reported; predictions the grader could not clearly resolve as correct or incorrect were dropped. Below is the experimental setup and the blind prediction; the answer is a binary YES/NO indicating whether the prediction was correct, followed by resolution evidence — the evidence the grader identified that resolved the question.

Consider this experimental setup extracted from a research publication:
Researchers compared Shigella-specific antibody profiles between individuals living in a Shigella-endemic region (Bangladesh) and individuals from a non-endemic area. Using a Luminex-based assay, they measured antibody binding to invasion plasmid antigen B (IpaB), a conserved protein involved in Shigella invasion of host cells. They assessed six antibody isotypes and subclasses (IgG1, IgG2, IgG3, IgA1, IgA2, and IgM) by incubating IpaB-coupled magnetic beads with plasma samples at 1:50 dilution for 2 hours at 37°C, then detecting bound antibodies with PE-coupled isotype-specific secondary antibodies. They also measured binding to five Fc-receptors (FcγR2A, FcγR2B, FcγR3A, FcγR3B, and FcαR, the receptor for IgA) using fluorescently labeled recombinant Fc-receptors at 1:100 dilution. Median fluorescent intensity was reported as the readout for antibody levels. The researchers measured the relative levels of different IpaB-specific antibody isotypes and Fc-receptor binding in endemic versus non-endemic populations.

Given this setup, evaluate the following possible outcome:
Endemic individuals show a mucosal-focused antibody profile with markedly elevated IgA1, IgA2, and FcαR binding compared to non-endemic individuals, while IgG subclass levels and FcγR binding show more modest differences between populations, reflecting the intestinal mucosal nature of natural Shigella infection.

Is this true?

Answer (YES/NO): NO